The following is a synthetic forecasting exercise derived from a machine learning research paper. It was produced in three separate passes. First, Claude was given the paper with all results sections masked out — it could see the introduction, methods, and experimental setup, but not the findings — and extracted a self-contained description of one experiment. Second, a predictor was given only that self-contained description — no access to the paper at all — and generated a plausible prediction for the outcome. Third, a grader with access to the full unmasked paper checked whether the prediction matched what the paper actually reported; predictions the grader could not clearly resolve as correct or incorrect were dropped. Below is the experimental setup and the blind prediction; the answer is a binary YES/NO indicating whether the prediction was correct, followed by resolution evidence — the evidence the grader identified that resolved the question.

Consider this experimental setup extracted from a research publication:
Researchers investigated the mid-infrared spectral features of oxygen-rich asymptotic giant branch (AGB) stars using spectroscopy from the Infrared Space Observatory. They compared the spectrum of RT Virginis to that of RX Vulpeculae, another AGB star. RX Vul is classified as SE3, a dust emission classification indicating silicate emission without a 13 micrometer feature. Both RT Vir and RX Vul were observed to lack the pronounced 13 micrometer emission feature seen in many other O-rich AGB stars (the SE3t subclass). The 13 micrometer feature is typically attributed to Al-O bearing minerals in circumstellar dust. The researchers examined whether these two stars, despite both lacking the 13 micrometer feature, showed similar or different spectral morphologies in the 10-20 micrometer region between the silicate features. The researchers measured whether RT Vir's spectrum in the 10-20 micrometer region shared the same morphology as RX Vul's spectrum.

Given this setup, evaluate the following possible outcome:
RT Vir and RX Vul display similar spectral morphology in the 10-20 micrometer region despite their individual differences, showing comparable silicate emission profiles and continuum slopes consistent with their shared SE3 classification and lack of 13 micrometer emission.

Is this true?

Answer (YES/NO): NO